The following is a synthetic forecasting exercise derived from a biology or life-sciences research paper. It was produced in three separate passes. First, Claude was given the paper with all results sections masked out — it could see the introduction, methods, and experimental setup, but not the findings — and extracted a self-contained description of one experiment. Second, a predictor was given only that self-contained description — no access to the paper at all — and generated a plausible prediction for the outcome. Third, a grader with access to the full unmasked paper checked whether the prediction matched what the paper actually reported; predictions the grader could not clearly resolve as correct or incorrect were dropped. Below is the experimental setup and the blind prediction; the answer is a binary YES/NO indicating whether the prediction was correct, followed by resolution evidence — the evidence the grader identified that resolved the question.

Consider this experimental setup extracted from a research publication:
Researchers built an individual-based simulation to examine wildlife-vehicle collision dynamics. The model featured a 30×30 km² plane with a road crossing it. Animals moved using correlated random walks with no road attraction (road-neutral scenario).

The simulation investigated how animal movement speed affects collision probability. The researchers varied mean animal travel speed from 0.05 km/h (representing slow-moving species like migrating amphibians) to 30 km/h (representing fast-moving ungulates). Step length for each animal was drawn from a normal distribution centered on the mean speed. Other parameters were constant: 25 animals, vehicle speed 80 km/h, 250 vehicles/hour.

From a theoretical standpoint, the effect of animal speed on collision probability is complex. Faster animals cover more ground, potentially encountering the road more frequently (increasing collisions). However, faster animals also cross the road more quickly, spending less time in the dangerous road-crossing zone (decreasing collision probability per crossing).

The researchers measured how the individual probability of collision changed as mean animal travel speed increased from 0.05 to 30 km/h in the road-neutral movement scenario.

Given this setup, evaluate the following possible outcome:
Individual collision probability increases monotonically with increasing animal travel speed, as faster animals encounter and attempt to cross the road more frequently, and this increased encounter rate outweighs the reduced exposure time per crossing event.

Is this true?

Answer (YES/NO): YES